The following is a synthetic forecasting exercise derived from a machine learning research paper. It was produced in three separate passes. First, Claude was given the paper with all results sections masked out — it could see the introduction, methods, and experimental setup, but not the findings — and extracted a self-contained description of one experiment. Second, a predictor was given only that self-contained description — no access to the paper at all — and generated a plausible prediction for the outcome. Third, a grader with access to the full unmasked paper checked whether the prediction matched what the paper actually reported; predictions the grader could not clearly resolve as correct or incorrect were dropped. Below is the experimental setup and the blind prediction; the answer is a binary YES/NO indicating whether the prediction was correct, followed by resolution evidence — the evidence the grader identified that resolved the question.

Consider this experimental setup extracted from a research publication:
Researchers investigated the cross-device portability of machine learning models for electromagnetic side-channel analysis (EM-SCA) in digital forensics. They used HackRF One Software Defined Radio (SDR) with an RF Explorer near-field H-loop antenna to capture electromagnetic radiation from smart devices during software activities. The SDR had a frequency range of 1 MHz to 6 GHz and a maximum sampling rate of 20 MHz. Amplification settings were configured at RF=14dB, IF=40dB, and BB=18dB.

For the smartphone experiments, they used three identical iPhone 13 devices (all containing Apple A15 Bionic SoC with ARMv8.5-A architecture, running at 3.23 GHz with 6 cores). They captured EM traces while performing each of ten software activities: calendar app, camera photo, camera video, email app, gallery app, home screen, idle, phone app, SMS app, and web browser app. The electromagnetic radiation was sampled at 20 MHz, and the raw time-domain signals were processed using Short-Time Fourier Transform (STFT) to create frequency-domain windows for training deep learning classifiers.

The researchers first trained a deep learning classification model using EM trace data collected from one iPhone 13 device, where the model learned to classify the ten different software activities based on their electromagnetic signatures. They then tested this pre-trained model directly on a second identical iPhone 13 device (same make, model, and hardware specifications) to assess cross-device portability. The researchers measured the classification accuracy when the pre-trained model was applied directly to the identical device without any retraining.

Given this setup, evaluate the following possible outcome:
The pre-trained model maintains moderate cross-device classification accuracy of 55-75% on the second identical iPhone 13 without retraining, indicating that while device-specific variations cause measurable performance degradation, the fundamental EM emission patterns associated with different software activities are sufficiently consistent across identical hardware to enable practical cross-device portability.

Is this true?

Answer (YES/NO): NO